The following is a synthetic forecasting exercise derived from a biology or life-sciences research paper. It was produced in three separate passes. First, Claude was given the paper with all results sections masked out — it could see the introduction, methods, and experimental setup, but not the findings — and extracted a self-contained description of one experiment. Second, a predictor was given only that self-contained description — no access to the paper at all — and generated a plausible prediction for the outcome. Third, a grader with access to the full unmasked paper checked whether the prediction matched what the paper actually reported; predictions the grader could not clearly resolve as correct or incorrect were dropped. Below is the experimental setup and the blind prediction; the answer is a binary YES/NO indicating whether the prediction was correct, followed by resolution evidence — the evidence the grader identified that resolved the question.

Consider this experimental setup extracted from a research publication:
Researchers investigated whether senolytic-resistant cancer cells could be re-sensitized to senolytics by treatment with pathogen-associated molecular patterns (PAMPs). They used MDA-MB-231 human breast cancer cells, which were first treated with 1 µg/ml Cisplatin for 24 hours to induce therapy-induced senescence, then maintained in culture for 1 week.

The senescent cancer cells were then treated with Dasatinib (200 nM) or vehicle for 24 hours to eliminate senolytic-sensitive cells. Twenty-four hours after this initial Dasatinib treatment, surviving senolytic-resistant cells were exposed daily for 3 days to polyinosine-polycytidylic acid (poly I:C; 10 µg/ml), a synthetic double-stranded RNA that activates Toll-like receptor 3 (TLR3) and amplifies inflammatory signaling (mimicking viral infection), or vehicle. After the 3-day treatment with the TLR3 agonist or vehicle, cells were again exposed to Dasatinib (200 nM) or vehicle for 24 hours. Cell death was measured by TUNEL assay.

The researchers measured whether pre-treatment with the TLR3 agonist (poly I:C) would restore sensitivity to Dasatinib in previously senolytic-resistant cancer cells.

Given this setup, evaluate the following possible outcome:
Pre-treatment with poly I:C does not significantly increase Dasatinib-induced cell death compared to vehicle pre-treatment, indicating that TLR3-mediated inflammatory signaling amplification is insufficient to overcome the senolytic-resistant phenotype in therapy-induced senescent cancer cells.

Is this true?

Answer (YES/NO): NO